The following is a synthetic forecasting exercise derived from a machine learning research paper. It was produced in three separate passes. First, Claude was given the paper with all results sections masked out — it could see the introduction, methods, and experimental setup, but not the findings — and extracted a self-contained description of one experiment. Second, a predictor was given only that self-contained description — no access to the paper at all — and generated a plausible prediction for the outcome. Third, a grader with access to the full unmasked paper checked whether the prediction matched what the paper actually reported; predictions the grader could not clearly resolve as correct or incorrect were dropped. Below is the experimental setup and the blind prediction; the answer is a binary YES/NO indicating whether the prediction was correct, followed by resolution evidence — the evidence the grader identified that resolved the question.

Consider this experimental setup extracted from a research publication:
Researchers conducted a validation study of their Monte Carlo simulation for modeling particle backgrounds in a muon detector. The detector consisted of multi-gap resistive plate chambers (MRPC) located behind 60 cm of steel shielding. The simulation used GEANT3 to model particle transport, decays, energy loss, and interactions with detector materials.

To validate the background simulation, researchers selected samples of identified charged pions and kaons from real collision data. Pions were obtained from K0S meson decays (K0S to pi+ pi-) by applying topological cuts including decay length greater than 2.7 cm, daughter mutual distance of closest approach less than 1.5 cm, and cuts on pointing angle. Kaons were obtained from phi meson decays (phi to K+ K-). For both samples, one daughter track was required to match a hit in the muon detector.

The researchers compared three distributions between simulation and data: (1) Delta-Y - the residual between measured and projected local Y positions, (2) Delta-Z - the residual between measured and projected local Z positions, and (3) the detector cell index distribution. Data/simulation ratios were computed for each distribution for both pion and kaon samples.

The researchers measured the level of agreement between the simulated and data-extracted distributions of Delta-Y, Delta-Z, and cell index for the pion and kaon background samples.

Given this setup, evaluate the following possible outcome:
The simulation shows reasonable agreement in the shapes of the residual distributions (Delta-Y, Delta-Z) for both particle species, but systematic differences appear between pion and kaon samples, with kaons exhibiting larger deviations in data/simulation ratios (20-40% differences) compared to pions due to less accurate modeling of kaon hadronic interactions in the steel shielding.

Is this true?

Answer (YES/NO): NO